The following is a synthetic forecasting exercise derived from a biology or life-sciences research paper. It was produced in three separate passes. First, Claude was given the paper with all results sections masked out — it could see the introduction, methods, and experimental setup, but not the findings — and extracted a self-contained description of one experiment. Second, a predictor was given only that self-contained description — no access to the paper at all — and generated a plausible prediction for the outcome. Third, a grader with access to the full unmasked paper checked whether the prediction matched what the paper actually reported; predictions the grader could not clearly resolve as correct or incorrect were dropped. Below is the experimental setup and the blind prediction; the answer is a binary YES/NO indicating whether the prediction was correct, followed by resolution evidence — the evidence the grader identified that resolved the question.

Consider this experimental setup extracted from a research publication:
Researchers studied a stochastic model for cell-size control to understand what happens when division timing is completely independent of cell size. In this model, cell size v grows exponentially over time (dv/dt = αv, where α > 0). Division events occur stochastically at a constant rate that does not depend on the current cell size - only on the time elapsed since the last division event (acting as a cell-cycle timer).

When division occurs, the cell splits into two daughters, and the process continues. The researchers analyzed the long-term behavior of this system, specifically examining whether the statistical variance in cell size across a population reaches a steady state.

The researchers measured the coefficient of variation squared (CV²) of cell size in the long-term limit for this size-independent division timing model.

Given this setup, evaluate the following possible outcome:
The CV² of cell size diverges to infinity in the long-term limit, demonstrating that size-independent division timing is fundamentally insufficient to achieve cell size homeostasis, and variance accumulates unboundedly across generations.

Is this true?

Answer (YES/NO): YES